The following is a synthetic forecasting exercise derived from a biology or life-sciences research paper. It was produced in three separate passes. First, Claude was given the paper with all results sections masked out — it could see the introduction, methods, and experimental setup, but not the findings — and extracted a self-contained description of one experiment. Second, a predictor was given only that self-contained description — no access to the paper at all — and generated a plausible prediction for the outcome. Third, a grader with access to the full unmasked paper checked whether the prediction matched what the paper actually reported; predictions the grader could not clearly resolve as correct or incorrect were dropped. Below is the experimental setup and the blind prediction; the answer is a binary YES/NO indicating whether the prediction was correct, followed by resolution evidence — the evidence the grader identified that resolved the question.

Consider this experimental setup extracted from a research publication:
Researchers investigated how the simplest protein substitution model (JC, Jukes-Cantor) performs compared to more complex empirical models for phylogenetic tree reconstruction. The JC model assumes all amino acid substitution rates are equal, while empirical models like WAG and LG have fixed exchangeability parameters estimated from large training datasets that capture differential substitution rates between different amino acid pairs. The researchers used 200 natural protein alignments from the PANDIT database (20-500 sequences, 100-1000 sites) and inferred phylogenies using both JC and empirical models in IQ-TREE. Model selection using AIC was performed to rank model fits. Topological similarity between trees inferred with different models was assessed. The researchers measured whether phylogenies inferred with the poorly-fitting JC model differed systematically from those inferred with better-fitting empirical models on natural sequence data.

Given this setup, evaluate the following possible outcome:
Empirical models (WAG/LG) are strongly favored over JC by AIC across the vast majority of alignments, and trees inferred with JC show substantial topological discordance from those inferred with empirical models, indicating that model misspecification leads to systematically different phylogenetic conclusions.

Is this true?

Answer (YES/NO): YES